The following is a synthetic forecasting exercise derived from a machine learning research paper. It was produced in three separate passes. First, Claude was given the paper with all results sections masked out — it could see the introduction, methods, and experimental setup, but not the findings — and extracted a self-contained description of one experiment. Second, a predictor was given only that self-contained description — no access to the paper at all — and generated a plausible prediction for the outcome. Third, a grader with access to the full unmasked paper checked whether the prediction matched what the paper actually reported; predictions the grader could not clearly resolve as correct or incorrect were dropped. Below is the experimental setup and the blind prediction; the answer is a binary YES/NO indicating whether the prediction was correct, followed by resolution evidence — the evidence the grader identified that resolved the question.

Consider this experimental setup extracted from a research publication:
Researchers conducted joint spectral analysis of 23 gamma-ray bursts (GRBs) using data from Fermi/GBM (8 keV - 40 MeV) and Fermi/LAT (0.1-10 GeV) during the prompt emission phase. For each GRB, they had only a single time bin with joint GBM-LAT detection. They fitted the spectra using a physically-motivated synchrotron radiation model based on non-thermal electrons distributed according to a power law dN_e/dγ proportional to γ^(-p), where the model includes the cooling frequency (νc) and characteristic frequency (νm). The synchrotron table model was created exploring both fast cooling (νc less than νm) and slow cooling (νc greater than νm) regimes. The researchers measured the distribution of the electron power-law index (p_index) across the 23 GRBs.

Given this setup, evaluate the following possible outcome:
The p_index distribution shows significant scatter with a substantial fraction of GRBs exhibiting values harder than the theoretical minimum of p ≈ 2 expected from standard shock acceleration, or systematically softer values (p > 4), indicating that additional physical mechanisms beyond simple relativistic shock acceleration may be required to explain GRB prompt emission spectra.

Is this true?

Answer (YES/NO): NO